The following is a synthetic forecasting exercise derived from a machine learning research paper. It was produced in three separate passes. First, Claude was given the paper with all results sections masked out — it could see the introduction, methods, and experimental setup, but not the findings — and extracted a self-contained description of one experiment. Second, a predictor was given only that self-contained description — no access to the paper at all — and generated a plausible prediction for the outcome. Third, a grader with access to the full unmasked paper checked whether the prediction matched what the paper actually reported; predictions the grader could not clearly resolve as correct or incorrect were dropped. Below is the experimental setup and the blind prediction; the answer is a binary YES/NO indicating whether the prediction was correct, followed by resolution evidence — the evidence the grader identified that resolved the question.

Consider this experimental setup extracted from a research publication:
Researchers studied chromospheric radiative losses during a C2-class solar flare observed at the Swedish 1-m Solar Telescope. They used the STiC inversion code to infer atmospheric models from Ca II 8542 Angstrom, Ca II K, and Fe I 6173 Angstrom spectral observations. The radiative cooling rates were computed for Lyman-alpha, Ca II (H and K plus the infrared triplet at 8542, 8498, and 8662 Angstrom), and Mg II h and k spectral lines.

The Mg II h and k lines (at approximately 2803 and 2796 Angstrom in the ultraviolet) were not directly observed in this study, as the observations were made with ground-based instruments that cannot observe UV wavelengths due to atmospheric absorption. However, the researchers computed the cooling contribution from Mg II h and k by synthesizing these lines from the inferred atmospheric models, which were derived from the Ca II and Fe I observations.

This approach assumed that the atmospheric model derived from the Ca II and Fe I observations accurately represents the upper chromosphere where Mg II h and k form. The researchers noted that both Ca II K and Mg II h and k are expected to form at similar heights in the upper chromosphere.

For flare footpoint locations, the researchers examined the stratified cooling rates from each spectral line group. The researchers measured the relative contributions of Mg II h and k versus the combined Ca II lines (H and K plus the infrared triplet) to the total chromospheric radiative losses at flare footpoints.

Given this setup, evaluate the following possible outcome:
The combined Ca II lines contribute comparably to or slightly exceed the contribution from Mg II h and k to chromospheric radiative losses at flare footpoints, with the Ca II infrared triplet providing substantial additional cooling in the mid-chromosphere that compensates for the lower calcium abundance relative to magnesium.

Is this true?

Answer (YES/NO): YES